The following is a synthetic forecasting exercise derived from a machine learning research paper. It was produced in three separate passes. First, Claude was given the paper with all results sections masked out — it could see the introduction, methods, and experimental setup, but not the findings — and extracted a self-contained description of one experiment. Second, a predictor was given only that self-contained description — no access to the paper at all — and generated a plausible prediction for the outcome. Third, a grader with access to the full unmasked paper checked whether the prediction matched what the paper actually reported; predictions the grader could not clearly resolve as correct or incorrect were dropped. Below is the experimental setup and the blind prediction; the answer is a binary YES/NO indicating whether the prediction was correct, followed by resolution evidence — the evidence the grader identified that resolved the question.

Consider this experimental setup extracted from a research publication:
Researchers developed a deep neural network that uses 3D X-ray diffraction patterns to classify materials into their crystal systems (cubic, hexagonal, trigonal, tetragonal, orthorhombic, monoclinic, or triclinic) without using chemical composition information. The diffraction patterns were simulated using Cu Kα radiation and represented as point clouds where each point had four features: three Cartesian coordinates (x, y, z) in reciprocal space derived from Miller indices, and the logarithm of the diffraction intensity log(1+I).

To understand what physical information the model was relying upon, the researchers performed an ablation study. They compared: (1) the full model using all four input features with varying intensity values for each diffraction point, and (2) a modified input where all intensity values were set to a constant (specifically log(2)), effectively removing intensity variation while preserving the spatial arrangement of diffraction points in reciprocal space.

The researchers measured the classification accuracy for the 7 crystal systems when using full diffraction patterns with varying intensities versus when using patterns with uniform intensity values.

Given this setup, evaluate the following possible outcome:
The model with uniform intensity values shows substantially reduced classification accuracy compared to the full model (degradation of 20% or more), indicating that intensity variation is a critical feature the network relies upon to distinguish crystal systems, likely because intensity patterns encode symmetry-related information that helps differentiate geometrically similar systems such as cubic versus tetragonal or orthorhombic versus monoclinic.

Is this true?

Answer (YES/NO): NO